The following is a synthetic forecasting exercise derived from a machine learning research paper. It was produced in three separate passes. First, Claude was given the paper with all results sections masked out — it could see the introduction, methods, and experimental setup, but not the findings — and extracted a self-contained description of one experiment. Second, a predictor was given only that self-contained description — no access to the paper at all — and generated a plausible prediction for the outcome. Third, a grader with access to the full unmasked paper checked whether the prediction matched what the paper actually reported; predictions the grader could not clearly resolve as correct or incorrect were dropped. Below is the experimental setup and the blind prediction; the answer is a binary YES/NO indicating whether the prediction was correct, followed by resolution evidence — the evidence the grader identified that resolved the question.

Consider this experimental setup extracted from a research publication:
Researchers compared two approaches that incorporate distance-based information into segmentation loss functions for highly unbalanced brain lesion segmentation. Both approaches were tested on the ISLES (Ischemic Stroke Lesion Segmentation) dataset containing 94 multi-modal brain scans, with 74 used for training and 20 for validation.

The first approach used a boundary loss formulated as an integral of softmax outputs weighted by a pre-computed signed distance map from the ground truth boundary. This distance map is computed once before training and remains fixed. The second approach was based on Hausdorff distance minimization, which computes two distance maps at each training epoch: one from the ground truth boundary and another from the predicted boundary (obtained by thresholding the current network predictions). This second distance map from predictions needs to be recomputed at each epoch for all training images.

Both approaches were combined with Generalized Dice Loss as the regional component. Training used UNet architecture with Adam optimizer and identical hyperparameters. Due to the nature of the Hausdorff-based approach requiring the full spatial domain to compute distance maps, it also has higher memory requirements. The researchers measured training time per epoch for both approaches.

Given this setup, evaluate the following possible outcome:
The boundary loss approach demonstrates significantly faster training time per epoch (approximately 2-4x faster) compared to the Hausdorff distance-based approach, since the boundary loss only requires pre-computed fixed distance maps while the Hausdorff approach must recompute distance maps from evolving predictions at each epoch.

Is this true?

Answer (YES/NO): NO